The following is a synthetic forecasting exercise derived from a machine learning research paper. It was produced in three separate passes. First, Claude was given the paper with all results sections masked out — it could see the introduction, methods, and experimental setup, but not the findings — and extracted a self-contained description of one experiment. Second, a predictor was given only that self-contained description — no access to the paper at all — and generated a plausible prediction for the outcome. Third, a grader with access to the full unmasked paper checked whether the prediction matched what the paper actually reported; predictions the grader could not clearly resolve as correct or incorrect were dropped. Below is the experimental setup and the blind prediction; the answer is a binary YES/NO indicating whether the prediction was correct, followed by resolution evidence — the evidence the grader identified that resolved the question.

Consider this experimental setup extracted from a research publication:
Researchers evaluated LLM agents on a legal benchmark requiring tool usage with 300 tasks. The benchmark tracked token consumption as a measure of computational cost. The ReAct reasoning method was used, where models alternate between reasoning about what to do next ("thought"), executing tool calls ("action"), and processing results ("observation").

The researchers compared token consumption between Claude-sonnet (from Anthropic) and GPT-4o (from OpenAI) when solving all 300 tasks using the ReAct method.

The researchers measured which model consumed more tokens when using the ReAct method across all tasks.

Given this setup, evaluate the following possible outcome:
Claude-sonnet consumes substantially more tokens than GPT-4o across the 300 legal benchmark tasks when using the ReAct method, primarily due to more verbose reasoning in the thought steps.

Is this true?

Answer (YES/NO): NO